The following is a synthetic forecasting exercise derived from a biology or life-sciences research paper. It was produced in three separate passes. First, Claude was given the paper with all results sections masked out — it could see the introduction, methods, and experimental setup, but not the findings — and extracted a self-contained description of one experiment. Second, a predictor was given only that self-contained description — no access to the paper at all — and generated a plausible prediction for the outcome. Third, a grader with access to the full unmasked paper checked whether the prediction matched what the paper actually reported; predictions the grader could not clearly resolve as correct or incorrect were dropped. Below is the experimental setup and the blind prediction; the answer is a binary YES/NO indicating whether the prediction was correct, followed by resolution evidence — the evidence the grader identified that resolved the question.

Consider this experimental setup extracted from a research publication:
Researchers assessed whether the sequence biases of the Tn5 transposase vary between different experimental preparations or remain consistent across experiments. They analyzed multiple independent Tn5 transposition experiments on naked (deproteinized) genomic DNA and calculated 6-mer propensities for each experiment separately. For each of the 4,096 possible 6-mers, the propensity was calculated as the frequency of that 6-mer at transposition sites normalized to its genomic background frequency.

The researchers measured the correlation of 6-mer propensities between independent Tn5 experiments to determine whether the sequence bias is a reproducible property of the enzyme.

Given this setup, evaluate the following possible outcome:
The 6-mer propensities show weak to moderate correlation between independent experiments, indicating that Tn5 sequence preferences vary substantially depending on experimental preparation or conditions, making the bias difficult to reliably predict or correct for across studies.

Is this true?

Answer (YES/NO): NO